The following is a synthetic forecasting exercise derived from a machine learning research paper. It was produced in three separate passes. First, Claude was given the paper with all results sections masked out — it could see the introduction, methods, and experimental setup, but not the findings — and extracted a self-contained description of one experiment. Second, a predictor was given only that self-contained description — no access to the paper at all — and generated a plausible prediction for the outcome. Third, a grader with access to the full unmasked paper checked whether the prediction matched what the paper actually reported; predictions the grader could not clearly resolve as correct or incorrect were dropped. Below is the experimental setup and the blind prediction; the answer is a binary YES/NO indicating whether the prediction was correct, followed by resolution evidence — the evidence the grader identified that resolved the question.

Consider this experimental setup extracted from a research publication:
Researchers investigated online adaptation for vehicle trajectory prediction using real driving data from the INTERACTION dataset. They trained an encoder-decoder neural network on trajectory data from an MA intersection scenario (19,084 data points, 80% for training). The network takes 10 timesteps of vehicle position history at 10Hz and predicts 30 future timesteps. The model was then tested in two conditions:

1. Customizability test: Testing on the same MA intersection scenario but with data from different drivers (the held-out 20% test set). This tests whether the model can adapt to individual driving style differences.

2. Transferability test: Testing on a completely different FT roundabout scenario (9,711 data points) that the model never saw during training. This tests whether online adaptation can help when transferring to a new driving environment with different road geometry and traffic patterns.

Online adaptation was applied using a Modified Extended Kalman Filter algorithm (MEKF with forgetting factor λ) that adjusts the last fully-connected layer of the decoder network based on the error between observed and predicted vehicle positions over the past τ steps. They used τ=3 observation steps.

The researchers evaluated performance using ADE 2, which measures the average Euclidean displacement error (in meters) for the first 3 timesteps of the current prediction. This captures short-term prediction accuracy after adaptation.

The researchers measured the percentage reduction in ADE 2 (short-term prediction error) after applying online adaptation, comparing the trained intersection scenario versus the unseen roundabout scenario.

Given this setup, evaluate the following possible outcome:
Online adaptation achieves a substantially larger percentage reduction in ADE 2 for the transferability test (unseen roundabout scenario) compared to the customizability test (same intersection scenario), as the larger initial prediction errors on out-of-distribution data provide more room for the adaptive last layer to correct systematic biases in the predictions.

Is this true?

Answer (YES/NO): YES